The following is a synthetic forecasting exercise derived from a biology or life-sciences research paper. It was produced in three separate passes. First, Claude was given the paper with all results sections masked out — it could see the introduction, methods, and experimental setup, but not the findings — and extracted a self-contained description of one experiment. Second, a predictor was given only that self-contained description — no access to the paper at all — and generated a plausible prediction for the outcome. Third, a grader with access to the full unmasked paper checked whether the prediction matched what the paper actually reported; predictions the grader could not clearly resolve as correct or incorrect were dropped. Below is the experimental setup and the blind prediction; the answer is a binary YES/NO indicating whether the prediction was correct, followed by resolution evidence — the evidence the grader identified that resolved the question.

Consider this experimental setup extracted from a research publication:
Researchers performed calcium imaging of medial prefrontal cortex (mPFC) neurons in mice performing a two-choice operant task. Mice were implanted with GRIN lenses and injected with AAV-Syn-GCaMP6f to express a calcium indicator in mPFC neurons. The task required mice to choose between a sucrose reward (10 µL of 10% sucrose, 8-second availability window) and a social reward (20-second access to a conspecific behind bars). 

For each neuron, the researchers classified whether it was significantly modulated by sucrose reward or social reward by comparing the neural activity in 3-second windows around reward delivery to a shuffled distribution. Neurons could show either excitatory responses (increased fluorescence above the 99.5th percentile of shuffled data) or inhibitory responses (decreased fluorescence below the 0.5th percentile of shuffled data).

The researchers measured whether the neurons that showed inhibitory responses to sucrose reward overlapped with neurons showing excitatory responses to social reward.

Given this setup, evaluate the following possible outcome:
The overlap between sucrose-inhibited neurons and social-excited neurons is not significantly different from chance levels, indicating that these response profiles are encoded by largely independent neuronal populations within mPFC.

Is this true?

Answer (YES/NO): NO